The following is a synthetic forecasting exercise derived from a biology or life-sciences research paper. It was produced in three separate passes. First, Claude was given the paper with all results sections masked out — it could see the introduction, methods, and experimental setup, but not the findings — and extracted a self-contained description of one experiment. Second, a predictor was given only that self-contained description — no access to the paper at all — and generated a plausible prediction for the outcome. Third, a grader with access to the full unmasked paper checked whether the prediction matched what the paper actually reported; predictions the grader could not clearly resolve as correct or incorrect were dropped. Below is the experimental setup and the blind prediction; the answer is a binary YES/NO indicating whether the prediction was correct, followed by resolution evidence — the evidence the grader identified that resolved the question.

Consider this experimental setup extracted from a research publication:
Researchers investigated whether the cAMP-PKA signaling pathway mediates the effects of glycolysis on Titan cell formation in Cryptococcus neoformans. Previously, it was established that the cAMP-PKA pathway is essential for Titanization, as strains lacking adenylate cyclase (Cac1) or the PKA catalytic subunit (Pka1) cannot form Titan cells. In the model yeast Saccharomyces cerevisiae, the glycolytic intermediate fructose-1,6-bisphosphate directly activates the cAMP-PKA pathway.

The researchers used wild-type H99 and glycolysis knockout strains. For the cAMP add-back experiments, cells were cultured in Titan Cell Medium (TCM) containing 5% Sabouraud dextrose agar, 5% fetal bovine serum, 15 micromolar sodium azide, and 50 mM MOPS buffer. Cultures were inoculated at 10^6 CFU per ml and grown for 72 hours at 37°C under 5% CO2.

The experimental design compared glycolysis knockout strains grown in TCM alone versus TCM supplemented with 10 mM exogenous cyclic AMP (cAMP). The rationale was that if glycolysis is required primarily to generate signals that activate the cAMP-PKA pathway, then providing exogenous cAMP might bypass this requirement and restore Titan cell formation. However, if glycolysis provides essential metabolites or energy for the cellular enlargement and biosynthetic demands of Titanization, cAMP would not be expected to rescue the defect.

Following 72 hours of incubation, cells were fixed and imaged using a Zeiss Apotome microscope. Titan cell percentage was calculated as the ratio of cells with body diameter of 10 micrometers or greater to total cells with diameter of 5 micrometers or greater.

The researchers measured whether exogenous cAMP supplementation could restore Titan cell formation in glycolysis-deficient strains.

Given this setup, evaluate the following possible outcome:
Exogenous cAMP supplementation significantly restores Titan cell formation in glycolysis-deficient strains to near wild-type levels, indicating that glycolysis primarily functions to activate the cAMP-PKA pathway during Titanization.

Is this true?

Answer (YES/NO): YES